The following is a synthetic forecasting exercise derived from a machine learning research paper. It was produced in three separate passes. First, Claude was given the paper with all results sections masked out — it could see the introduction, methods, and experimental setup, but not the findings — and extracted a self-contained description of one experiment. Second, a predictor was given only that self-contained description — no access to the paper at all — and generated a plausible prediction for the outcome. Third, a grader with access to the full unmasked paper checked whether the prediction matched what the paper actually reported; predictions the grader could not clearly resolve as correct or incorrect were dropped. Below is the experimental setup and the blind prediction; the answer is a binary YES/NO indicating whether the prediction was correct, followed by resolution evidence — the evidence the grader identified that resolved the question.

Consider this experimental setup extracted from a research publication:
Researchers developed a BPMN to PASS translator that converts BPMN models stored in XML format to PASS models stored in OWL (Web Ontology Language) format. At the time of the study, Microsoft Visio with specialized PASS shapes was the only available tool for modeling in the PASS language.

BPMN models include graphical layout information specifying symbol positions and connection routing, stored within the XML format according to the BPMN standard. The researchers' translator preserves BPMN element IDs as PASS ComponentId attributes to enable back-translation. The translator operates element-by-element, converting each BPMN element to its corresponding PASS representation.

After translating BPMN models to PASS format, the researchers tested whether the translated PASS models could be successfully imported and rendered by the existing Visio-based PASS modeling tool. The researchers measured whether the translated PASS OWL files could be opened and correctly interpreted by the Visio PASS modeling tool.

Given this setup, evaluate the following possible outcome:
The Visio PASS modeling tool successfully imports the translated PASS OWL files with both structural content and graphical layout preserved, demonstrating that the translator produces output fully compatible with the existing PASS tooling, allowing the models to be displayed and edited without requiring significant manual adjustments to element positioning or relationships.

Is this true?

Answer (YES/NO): NO